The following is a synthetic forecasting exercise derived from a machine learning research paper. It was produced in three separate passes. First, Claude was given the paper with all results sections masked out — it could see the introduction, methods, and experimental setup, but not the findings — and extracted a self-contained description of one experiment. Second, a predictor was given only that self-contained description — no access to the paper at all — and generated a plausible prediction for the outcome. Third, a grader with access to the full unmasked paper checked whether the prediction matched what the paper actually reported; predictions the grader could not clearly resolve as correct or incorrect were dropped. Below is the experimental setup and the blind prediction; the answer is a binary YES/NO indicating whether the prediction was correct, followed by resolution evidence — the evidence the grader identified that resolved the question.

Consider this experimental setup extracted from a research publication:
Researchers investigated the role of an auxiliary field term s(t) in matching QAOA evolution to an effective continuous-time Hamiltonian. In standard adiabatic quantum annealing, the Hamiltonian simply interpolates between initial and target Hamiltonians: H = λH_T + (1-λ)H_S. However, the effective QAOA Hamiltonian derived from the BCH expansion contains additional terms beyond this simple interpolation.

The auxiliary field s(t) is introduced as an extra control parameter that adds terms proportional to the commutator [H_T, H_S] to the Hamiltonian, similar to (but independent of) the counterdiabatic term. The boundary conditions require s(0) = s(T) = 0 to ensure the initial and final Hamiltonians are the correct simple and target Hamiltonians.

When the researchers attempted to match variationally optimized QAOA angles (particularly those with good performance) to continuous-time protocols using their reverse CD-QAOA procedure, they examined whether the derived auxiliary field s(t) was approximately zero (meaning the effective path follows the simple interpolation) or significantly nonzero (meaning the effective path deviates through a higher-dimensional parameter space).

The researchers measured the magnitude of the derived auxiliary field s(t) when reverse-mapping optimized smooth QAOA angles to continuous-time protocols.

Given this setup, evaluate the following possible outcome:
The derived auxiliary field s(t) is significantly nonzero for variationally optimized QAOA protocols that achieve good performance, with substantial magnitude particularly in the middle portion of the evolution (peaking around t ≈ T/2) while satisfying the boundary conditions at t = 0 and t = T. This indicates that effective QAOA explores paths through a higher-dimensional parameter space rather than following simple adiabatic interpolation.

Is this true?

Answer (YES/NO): YES